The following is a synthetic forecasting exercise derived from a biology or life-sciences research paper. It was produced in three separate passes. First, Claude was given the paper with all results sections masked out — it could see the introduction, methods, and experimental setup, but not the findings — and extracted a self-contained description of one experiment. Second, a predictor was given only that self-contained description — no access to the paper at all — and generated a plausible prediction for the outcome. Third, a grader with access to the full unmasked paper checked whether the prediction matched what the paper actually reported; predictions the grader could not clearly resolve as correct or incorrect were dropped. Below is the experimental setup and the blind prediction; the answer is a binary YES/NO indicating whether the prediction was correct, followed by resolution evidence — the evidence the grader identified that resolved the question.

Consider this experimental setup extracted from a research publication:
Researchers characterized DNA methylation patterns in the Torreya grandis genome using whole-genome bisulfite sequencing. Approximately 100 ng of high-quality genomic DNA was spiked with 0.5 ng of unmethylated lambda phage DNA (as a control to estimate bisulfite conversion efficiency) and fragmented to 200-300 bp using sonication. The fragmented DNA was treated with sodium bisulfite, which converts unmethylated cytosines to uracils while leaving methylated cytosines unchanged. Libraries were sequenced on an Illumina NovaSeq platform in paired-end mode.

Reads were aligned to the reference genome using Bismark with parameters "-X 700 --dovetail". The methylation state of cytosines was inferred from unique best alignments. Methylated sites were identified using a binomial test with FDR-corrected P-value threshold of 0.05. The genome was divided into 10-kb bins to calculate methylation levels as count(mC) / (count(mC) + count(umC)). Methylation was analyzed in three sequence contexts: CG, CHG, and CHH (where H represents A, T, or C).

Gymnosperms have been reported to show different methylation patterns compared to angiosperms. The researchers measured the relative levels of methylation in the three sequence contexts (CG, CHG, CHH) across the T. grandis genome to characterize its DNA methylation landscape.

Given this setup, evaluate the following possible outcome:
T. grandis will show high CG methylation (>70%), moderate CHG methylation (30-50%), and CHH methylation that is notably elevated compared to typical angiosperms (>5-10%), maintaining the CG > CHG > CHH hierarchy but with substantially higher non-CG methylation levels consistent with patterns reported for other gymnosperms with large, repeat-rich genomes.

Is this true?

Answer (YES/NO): NO